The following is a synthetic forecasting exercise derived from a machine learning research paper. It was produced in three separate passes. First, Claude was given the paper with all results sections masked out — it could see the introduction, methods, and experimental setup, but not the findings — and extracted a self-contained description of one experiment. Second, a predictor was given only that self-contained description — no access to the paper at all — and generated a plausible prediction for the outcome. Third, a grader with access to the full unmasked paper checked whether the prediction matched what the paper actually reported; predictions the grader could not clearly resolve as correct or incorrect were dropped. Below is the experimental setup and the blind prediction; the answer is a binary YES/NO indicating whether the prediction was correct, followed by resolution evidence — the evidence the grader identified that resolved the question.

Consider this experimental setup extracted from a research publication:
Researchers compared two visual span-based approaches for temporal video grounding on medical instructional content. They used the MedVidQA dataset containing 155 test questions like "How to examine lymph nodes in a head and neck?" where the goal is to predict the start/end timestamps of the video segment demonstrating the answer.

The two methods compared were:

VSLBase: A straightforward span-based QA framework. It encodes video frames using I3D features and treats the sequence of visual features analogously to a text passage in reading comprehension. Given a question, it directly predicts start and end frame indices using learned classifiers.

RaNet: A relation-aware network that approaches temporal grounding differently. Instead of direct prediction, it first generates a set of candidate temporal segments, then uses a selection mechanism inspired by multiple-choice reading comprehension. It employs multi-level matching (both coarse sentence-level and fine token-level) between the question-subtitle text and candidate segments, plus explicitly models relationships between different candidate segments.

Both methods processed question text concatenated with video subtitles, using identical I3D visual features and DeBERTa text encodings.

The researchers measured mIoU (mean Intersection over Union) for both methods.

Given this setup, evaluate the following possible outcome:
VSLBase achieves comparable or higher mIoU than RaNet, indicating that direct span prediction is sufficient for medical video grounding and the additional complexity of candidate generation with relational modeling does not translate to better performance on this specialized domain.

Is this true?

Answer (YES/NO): NO